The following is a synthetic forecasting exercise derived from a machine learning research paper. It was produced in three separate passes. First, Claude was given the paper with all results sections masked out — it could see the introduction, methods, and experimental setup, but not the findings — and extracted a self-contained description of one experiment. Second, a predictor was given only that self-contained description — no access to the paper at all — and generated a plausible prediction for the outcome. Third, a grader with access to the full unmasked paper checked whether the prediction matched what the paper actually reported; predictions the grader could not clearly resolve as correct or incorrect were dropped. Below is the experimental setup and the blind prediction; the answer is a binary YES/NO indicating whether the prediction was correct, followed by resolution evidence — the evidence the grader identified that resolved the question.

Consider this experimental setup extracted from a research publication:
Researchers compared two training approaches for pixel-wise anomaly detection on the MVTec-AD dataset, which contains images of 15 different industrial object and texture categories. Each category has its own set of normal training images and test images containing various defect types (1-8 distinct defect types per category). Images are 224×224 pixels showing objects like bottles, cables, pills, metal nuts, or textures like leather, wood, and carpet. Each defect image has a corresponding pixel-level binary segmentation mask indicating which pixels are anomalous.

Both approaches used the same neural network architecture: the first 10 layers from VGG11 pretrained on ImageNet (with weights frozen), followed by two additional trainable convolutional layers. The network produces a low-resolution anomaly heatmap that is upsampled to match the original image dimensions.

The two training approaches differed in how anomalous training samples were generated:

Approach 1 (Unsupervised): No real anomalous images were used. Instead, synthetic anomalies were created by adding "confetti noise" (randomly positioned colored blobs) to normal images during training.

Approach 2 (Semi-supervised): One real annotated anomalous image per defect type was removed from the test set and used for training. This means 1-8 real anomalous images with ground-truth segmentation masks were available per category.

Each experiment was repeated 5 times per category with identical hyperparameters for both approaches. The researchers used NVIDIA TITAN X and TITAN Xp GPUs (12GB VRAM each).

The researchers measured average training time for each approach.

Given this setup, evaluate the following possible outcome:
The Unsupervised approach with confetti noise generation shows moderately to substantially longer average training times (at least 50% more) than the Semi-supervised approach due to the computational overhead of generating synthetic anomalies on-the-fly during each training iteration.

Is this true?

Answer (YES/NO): YES